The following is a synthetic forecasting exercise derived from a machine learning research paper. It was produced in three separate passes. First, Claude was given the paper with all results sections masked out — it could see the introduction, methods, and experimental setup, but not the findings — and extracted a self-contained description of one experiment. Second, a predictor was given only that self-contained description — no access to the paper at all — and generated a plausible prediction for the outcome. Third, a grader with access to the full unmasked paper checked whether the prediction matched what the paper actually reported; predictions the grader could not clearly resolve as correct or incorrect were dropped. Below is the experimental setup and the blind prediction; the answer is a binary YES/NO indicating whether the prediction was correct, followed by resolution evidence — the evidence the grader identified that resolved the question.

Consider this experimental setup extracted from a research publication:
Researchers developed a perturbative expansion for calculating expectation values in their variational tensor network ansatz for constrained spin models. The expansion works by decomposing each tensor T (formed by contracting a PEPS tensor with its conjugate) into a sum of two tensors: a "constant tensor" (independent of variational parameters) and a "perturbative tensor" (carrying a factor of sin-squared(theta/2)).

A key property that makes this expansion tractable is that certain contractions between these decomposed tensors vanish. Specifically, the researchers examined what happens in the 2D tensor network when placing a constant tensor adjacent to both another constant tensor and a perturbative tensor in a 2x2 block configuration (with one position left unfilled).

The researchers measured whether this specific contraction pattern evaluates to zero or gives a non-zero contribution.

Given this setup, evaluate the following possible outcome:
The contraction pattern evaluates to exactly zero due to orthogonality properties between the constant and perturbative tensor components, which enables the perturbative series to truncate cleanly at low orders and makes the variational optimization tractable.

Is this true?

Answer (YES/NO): NO